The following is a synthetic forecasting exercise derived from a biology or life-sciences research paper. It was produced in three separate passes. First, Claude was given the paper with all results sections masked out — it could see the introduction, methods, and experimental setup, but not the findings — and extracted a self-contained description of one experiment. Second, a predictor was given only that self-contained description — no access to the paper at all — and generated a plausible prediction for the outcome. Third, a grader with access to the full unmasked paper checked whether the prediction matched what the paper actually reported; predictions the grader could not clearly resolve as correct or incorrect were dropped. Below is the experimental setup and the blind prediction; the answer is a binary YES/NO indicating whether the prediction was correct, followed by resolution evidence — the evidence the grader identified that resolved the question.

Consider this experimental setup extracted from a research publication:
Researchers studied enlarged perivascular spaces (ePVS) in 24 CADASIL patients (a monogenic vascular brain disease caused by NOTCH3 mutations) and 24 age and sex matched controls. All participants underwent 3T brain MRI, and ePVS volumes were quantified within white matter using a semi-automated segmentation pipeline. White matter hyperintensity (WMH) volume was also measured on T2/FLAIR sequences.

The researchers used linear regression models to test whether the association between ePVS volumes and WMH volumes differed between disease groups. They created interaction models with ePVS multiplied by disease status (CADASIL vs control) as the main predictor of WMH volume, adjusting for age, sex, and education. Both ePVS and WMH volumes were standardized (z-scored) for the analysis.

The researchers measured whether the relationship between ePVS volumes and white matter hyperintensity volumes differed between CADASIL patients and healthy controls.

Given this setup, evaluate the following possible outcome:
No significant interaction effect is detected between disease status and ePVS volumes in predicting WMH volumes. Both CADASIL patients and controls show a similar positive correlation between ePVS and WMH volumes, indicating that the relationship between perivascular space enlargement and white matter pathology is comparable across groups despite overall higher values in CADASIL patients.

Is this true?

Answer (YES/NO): NO